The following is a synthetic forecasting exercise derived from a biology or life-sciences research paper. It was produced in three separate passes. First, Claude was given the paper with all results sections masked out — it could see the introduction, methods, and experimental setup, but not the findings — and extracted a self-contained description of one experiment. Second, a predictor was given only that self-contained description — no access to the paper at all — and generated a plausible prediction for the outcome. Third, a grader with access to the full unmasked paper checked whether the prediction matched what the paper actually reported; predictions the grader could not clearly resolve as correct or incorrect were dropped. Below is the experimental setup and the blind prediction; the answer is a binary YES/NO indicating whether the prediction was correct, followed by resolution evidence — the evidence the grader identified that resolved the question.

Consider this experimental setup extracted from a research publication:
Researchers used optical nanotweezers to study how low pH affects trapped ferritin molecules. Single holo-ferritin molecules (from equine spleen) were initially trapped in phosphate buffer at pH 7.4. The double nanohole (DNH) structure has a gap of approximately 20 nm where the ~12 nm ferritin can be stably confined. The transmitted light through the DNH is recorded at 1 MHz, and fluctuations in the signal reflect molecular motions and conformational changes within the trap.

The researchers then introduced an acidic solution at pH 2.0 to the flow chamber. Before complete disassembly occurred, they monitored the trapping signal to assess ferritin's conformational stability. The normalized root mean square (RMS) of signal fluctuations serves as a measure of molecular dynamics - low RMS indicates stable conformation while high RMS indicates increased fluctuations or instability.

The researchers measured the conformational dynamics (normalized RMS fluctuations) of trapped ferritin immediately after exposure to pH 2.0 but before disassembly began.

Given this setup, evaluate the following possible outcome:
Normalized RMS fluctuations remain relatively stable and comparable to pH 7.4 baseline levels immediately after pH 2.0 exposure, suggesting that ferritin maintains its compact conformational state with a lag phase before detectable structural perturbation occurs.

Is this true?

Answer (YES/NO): NO